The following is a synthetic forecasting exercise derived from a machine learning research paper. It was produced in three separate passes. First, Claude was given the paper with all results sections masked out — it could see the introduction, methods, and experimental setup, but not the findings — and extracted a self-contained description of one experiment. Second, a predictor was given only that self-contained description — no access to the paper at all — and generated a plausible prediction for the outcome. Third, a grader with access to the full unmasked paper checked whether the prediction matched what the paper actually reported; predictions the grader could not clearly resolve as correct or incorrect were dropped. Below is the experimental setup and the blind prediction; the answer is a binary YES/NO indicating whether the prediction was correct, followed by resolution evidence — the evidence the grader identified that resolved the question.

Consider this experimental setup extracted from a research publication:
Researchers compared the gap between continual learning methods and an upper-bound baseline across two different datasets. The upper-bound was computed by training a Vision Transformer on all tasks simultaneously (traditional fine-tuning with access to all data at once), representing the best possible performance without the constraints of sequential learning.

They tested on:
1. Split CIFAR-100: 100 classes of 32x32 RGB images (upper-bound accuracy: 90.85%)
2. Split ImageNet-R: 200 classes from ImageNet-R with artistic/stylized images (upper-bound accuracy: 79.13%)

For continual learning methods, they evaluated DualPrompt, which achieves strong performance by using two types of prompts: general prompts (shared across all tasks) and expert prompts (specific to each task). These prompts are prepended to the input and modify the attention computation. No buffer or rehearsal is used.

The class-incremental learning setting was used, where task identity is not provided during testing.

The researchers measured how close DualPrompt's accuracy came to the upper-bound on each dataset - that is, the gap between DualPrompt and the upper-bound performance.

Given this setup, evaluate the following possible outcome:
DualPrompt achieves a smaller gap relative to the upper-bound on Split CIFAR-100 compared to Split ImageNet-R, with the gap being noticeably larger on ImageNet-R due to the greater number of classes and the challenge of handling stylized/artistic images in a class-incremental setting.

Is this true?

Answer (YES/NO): YES